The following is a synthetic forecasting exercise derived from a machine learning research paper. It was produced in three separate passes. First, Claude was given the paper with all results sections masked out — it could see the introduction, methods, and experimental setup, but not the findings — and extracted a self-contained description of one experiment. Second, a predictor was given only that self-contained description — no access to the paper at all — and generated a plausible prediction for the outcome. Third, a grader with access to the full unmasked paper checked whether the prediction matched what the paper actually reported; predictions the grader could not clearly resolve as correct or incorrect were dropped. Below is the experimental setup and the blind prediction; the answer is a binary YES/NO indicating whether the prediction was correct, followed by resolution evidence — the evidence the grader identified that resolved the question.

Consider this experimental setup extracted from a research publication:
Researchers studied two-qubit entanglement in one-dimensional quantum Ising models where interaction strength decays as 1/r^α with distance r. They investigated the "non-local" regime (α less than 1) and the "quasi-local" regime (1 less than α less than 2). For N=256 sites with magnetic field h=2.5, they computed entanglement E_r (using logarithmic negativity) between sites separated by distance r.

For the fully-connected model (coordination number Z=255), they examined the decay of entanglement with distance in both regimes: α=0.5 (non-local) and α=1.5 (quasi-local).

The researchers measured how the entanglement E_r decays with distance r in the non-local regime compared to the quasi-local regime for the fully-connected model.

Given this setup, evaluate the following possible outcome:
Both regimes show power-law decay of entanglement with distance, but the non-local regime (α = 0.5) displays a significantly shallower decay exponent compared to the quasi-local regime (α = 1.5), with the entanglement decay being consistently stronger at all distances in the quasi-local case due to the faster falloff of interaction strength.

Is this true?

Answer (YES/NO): NO